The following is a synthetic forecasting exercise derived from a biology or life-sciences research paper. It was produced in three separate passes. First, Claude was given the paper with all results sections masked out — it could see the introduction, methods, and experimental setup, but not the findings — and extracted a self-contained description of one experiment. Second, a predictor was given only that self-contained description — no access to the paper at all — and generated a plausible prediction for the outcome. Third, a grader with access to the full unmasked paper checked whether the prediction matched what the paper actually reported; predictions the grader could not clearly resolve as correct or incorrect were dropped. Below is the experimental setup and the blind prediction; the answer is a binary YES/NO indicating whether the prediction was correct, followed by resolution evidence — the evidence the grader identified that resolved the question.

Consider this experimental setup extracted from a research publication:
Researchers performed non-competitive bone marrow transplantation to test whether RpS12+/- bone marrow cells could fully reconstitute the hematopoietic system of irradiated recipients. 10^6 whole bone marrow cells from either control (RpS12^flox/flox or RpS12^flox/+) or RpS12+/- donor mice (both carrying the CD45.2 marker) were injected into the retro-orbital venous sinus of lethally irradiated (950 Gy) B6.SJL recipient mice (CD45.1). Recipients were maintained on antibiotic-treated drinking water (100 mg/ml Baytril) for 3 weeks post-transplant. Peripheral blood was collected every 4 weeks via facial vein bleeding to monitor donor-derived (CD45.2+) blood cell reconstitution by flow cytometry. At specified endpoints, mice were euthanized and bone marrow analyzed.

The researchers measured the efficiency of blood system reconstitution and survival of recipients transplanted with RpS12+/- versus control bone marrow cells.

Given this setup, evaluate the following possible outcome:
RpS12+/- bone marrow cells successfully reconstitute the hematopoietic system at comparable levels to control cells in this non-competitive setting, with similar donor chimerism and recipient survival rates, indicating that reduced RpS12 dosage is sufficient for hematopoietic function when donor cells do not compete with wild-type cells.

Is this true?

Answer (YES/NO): NO